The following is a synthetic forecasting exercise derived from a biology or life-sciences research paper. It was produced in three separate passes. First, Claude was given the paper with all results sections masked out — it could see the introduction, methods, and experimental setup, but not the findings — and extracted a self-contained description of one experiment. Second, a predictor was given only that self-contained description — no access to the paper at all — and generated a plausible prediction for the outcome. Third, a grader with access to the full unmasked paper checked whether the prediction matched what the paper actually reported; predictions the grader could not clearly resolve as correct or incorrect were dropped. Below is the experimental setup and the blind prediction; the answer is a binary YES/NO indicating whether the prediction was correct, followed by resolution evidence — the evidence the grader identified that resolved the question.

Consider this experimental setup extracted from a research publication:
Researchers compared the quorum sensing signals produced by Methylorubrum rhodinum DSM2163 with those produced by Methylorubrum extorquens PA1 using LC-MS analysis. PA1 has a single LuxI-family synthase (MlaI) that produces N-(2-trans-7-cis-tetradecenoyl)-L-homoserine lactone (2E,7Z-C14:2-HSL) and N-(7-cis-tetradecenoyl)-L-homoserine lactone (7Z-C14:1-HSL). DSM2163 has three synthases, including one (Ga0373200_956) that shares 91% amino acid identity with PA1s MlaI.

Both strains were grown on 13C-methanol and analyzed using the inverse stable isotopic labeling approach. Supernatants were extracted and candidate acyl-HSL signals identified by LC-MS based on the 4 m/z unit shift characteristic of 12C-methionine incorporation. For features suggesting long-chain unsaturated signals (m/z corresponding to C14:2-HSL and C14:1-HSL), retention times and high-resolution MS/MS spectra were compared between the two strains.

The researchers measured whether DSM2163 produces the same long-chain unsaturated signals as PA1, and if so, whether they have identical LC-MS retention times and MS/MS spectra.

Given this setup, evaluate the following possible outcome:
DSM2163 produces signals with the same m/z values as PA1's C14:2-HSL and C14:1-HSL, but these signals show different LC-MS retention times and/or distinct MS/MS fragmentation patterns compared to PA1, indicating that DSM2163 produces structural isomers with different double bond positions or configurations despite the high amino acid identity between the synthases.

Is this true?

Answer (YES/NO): NO